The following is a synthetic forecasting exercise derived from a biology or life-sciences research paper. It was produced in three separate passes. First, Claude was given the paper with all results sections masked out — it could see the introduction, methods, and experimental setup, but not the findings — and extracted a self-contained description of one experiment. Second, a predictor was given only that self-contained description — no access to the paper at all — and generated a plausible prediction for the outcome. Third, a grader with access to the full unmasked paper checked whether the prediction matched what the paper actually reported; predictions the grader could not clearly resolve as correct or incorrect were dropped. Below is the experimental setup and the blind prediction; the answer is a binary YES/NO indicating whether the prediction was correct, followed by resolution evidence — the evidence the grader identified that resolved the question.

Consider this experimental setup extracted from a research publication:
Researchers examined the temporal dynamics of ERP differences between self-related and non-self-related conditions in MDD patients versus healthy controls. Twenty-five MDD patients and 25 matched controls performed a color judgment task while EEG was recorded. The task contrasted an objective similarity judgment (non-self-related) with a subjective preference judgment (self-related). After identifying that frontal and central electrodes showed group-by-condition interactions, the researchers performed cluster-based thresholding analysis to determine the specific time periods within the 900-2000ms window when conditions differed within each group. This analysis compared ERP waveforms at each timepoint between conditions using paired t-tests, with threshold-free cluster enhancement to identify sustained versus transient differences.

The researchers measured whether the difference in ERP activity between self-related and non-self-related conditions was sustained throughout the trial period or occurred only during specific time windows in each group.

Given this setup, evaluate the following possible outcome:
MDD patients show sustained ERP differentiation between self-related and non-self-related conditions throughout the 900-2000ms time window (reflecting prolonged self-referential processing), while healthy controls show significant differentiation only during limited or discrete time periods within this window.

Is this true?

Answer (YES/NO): NO